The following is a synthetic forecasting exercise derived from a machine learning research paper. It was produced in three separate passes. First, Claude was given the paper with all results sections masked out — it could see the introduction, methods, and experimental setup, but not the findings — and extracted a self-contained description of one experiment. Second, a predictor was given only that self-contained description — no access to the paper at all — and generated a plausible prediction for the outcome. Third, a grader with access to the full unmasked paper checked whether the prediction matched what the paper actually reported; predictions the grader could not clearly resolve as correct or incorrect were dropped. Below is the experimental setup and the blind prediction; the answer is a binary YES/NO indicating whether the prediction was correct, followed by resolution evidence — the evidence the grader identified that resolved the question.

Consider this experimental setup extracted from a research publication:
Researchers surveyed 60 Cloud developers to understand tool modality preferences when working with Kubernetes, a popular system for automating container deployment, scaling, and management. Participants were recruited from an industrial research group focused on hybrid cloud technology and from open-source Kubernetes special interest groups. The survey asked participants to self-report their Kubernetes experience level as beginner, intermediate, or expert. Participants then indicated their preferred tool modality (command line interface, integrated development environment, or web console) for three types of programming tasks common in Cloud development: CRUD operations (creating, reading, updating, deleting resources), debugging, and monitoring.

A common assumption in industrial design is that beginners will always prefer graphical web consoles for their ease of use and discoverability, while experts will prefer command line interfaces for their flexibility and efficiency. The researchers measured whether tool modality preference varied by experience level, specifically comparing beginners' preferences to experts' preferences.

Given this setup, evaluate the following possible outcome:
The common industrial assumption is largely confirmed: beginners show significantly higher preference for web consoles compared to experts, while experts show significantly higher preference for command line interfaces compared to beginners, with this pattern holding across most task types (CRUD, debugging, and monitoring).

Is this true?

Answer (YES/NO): NO